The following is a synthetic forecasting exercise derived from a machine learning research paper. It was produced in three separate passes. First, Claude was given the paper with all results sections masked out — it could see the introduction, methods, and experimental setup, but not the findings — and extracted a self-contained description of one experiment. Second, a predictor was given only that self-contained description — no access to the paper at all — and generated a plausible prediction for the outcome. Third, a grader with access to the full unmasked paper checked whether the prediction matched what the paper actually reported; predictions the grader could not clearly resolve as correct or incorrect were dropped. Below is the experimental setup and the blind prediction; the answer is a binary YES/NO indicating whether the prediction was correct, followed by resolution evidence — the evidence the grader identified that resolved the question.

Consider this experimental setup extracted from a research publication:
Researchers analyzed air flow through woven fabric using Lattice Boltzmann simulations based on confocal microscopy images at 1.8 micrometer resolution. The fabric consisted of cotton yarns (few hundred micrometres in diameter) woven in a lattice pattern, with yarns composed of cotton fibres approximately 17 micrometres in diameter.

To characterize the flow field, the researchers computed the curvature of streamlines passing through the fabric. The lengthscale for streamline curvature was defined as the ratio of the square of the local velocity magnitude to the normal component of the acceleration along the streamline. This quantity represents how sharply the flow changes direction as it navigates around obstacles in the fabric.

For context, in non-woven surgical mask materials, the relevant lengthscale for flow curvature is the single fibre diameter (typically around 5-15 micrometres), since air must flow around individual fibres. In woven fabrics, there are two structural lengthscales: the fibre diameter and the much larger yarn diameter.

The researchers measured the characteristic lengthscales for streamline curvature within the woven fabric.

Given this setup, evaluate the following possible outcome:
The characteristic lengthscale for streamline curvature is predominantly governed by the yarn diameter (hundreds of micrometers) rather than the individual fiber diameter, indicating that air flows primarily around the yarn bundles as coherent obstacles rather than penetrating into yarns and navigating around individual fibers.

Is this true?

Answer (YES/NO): NO